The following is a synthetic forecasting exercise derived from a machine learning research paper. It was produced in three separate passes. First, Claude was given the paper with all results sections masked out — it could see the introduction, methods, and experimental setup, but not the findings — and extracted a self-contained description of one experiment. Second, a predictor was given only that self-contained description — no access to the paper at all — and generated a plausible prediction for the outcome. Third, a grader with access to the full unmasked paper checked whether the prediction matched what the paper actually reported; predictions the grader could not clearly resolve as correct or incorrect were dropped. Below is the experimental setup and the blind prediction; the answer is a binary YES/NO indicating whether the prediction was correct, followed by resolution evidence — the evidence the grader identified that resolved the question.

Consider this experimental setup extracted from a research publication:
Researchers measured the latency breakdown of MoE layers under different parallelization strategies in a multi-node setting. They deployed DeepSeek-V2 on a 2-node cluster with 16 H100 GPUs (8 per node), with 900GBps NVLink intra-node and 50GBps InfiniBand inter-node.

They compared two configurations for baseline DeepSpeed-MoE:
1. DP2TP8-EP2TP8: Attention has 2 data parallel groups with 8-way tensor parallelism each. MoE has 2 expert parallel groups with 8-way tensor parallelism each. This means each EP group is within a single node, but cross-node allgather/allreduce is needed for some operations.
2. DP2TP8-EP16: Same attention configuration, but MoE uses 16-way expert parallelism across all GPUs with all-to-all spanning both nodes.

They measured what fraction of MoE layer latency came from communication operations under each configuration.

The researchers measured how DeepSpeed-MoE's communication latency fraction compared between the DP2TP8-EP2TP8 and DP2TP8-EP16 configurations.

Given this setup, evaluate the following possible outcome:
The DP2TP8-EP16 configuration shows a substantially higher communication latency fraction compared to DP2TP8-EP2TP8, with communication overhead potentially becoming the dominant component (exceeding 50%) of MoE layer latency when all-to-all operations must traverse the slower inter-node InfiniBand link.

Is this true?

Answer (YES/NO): NO